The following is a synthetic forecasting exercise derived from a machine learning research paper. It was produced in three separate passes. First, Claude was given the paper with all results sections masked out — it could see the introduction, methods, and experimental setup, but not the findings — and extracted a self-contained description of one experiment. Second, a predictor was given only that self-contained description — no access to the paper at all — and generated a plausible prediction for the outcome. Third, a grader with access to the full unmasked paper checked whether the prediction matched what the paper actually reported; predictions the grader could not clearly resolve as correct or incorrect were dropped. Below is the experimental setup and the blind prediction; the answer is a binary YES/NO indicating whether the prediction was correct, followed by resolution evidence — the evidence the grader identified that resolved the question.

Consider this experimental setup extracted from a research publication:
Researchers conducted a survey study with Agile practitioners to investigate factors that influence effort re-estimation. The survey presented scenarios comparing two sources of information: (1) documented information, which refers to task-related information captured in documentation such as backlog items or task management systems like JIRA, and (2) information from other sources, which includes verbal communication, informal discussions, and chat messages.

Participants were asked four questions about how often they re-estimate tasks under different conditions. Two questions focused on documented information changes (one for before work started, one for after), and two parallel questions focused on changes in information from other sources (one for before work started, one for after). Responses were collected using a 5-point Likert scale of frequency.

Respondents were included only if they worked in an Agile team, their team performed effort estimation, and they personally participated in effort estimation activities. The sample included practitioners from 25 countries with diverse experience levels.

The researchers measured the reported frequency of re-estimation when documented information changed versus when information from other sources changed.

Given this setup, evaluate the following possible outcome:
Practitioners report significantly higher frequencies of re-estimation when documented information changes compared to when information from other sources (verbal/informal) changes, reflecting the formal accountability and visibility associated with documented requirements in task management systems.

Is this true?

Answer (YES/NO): YES